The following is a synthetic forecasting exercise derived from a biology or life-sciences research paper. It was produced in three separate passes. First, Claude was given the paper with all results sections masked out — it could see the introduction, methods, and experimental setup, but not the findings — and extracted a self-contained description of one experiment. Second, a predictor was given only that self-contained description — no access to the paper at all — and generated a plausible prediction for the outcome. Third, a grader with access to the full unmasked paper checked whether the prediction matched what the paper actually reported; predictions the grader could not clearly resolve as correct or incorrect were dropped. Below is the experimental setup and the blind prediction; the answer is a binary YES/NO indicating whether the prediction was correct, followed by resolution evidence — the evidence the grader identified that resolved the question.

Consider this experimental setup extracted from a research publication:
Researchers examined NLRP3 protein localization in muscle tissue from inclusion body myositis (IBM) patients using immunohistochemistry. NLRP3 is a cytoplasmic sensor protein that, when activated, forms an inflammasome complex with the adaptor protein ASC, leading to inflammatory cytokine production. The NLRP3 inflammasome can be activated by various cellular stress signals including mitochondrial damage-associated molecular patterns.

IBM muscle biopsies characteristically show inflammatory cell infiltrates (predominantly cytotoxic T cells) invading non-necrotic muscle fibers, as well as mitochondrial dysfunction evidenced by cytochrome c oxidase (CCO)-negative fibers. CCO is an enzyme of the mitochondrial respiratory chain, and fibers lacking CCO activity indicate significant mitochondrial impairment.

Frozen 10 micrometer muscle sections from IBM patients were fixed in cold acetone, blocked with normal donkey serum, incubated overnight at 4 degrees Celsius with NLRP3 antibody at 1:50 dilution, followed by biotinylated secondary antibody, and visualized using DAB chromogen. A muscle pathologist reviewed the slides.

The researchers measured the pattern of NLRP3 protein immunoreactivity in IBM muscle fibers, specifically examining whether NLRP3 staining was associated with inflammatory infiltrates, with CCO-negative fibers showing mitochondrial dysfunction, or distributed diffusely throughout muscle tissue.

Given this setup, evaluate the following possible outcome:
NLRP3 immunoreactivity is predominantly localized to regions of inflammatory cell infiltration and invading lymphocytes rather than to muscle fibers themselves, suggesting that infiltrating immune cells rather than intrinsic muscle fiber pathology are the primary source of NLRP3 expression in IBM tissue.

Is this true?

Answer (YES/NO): NO